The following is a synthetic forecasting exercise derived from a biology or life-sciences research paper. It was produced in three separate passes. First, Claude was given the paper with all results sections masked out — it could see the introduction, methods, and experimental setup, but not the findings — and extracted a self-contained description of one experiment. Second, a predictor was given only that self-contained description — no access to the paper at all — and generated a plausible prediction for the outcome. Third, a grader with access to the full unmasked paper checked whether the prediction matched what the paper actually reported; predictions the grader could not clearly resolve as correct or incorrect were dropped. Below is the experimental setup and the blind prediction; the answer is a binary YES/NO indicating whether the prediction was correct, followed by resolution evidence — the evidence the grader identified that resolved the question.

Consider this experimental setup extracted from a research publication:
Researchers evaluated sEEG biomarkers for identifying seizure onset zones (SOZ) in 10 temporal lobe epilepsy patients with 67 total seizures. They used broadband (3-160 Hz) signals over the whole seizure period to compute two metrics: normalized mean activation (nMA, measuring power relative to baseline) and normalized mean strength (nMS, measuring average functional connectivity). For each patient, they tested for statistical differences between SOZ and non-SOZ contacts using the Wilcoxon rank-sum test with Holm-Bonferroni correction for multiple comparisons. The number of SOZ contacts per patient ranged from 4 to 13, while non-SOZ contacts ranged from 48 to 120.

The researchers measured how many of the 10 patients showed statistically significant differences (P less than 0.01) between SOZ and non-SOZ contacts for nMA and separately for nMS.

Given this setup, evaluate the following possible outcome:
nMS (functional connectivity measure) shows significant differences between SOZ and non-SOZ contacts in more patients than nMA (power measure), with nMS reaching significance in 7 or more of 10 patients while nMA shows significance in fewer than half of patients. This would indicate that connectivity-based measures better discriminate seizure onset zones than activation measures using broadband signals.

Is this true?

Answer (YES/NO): NO